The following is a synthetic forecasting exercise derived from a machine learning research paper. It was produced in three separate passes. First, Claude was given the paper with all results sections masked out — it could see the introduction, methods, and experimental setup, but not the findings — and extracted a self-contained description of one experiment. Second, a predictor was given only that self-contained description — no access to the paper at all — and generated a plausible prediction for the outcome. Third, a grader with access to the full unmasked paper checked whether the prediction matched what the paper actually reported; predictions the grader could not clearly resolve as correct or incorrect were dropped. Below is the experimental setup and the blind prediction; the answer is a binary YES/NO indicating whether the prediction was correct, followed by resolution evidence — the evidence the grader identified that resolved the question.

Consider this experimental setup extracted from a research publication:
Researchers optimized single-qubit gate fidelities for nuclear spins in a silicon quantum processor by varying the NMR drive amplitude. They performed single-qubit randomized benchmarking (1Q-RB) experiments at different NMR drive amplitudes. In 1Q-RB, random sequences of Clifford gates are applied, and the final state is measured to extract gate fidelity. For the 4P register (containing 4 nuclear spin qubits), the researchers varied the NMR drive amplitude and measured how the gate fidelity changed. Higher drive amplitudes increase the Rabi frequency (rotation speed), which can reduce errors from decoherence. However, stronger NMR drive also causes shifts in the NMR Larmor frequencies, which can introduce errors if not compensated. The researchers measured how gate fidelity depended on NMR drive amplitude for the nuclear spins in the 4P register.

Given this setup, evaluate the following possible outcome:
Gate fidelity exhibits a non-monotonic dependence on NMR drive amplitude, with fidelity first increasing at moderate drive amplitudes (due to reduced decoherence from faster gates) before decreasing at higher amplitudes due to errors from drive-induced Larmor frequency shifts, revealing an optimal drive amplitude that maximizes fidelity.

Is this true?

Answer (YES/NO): YES